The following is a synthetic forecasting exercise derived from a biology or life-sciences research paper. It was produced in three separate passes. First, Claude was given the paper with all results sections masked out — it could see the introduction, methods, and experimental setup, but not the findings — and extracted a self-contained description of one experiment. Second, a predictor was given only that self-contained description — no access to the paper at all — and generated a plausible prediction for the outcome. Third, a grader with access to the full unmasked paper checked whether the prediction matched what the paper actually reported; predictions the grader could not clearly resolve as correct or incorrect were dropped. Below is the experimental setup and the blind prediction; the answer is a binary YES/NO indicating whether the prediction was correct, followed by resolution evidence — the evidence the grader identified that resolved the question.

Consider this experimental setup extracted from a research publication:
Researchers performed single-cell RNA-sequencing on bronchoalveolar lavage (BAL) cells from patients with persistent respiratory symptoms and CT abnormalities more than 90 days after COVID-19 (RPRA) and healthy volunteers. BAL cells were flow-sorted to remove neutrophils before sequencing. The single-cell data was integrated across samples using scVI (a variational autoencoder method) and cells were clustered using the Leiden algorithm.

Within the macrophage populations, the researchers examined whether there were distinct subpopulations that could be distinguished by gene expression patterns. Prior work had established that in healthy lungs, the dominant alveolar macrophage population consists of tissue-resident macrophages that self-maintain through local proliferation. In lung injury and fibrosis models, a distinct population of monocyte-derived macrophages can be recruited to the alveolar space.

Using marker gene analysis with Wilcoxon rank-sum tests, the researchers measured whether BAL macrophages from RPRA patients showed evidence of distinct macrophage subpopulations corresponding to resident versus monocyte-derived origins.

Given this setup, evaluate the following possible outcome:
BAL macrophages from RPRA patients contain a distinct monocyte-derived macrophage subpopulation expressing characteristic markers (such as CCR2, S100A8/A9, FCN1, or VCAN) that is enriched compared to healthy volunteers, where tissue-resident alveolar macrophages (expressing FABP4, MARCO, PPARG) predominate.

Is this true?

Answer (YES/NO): YES